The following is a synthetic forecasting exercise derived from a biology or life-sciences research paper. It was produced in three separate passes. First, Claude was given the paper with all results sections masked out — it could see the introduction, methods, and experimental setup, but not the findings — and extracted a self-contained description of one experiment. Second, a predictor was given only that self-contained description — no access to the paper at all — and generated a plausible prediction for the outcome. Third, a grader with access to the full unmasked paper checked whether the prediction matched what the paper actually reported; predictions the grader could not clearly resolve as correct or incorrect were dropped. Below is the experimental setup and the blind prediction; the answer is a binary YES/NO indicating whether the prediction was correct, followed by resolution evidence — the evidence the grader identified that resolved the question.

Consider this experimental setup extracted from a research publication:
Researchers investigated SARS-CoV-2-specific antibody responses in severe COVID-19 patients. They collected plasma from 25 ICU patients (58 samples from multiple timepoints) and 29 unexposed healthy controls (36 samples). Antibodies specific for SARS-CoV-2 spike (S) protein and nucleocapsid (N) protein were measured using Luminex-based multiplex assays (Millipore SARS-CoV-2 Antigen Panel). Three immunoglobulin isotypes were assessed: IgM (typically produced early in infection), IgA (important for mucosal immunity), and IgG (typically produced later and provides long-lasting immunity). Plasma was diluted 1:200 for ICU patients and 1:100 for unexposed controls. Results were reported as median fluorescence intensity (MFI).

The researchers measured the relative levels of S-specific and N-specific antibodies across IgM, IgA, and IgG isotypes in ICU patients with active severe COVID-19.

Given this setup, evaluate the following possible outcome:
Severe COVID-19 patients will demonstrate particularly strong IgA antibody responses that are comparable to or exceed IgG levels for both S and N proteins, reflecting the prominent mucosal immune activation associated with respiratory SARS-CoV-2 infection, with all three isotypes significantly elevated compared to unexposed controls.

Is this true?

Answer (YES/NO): NO